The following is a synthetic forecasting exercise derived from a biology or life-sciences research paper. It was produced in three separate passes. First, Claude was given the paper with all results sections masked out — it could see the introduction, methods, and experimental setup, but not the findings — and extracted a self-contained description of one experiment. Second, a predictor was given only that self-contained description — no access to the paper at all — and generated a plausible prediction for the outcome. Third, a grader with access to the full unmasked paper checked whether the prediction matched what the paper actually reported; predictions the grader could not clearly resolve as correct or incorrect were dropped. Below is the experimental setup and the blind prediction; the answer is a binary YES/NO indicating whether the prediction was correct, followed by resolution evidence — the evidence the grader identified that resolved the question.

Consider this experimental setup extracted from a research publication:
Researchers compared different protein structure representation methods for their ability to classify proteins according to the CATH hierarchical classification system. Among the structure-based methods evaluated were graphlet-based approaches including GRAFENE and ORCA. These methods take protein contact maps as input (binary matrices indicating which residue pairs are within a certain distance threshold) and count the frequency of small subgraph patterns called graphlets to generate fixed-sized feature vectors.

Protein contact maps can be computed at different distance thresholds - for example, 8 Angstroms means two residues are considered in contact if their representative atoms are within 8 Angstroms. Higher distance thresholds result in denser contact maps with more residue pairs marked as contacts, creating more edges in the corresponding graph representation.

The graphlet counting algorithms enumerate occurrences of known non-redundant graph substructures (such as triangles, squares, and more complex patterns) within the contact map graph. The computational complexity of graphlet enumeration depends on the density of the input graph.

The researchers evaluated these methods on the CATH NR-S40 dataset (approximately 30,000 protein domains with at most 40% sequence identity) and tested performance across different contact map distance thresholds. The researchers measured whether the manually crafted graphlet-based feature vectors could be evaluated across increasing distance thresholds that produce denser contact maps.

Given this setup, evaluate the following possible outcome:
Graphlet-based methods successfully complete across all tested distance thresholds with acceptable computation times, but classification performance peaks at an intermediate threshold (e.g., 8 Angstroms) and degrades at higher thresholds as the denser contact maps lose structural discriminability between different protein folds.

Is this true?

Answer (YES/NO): NO